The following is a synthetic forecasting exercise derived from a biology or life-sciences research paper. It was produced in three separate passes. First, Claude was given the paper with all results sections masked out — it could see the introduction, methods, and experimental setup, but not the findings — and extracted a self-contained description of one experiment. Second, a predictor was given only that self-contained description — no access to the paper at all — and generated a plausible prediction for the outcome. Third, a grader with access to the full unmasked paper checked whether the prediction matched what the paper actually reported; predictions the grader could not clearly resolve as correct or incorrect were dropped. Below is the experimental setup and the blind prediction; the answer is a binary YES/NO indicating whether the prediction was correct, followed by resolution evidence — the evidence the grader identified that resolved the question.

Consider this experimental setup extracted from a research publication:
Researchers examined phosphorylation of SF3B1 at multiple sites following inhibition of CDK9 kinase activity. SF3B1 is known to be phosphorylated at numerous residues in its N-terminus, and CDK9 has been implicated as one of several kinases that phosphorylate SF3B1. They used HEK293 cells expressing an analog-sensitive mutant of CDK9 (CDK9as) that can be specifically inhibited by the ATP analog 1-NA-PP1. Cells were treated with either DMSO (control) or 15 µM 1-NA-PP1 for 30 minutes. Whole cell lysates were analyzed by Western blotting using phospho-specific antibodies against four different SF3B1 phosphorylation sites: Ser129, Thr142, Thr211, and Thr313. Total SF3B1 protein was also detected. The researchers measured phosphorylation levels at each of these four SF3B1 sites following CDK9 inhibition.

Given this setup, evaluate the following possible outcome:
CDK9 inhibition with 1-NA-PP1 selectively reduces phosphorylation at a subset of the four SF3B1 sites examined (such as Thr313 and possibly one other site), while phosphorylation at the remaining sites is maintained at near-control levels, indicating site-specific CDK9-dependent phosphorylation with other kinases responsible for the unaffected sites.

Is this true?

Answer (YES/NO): NO